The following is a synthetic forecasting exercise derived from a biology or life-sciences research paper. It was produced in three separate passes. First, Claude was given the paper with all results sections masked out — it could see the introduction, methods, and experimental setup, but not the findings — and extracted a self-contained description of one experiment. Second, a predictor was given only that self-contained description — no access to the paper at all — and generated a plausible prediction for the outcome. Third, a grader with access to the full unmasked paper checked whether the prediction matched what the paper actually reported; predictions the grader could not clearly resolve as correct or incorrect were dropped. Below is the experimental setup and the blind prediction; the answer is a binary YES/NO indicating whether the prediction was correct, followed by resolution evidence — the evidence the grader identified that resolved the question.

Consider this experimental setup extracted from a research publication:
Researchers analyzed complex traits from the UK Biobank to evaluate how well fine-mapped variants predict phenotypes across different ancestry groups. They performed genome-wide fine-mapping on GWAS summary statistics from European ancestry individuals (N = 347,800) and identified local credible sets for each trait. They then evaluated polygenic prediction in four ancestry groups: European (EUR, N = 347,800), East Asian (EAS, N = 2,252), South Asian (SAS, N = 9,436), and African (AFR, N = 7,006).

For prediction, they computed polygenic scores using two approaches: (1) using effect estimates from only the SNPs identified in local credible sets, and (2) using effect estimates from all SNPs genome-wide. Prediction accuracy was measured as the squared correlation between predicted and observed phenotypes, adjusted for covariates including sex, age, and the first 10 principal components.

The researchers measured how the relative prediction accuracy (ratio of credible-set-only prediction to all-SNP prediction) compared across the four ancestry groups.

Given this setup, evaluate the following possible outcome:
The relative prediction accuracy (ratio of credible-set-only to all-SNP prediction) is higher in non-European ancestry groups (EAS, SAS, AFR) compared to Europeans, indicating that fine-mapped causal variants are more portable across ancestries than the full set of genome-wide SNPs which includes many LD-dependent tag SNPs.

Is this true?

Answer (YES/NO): YES